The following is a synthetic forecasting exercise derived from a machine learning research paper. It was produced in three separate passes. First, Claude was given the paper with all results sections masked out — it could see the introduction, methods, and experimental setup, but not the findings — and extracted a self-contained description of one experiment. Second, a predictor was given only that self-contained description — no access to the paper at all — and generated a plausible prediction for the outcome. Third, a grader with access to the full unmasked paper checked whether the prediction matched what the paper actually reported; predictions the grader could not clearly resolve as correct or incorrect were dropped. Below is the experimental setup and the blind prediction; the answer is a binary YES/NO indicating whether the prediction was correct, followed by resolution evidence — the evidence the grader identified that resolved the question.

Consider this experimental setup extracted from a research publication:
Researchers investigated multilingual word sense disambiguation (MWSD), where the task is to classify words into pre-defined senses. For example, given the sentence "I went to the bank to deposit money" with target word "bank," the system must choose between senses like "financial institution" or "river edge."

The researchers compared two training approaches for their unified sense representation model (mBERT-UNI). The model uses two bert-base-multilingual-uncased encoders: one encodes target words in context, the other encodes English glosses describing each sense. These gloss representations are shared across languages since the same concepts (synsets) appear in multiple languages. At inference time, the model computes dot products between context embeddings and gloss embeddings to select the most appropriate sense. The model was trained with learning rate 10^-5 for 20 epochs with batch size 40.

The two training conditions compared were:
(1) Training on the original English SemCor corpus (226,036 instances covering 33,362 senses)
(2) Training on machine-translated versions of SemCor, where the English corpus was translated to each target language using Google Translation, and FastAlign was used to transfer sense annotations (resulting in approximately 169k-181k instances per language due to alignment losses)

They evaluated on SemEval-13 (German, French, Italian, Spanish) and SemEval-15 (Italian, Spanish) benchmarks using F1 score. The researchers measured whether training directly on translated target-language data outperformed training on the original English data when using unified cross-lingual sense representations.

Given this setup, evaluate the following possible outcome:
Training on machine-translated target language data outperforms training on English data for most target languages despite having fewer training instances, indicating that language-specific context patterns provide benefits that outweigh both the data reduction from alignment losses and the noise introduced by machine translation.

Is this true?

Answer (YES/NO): YES